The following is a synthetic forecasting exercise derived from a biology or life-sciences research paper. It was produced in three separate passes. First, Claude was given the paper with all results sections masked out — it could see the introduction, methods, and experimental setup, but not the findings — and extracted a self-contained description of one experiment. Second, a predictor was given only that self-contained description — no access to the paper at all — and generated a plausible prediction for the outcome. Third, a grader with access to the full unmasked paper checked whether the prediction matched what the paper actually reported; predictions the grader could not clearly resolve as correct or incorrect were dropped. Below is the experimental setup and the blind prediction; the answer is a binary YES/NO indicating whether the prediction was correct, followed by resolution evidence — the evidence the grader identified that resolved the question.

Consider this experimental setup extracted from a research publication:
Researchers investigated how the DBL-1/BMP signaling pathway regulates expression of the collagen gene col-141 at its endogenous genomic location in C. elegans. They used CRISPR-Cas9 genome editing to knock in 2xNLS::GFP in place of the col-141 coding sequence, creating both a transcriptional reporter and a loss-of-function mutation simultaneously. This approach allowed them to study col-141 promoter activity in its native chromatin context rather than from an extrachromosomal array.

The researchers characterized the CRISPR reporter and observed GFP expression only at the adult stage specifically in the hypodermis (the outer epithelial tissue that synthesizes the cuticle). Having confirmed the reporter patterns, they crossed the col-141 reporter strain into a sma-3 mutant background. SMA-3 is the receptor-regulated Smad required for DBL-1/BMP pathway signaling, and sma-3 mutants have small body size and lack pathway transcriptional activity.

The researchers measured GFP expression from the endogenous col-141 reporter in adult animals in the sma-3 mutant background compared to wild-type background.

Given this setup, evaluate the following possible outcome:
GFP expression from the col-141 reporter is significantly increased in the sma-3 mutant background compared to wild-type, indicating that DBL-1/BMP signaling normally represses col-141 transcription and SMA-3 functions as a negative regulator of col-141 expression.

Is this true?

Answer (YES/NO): NO